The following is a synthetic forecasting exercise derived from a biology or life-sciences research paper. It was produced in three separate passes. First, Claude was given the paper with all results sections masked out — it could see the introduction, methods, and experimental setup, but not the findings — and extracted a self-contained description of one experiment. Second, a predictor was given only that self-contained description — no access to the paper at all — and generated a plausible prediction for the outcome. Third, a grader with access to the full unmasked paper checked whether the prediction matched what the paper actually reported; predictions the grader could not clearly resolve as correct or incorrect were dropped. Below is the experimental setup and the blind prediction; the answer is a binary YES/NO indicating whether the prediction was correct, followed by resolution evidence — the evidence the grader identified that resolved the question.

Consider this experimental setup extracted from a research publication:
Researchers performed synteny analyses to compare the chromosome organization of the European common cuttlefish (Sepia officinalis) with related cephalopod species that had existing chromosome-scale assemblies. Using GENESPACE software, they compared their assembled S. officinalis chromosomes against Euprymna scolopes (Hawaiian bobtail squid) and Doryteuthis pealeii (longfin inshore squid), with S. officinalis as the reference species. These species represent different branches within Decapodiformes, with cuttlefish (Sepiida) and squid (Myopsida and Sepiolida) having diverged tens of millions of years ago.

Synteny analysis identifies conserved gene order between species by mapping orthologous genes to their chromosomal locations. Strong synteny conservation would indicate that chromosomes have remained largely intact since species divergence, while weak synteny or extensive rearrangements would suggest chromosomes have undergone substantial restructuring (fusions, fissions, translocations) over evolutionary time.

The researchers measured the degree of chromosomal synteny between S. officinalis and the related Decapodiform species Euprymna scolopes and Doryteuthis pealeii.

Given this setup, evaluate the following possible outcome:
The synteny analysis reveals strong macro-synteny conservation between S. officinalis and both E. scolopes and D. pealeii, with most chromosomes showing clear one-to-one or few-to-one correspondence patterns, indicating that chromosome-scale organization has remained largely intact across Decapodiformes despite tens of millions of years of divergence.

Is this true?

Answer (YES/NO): YES